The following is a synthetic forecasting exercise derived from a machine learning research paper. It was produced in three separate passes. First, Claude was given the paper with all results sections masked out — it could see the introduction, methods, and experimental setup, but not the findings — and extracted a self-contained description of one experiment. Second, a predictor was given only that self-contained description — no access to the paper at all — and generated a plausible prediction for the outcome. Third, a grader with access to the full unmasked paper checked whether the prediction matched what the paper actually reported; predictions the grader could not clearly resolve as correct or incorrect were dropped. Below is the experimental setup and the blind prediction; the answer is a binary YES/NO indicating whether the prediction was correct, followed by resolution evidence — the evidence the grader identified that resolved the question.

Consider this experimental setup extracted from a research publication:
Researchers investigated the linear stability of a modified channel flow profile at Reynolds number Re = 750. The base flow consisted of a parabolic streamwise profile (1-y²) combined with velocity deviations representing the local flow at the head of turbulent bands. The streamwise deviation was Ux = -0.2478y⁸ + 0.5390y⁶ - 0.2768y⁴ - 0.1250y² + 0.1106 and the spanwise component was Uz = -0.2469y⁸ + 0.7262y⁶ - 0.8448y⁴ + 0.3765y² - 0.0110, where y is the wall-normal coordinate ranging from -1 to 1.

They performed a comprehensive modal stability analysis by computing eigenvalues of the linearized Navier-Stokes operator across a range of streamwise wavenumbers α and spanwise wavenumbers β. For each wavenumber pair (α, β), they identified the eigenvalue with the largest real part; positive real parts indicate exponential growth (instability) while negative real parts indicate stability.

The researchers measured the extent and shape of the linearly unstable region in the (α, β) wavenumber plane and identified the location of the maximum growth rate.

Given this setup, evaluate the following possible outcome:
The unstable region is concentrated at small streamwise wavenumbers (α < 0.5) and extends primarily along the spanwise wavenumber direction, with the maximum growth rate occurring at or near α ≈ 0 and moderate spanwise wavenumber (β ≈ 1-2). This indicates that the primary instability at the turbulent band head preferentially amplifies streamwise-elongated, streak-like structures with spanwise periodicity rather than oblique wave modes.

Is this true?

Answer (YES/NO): NO